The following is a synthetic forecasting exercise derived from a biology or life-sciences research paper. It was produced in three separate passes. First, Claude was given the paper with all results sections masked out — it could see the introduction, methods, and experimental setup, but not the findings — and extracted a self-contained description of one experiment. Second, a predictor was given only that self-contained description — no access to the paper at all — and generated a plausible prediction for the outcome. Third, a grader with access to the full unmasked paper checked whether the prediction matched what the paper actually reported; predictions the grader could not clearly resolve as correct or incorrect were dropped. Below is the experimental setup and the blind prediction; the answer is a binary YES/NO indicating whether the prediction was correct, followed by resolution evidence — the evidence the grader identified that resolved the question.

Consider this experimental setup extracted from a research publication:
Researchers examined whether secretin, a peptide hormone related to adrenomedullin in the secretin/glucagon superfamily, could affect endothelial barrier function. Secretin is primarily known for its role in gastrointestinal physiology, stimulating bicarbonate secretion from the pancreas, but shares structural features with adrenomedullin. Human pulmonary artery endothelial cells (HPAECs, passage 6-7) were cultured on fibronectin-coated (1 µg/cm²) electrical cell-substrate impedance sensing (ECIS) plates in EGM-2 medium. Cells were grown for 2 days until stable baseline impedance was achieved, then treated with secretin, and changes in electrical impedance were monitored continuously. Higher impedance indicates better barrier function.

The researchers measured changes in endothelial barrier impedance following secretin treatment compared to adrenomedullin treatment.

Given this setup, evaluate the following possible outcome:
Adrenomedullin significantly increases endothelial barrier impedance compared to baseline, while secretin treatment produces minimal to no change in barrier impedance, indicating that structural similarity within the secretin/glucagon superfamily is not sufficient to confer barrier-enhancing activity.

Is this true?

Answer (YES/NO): YES